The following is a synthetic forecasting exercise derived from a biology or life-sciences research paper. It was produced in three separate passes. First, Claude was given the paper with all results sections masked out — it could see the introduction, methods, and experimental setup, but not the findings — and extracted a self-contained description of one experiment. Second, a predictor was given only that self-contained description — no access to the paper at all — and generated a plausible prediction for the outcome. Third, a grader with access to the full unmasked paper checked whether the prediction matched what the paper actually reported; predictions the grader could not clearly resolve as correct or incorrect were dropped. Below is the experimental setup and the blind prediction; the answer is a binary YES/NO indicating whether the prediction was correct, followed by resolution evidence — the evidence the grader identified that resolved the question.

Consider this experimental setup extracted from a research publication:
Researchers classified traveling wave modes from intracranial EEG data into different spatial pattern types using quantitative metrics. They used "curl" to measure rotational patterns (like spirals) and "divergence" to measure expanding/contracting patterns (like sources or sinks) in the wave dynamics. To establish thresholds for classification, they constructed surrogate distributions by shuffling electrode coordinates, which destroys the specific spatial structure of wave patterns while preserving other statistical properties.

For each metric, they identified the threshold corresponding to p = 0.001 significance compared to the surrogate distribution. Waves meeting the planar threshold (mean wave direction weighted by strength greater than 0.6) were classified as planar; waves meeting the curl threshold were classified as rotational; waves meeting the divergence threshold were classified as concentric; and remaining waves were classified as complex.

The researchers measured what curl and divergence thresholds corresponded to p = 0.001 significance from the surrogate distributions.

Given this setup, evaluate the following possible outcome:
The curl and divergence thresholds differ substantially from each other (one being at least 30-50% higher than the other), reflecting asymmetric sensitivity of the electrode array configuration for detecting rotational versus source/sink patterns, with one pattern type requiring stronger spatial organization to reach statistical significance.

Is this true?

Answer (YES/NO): YES